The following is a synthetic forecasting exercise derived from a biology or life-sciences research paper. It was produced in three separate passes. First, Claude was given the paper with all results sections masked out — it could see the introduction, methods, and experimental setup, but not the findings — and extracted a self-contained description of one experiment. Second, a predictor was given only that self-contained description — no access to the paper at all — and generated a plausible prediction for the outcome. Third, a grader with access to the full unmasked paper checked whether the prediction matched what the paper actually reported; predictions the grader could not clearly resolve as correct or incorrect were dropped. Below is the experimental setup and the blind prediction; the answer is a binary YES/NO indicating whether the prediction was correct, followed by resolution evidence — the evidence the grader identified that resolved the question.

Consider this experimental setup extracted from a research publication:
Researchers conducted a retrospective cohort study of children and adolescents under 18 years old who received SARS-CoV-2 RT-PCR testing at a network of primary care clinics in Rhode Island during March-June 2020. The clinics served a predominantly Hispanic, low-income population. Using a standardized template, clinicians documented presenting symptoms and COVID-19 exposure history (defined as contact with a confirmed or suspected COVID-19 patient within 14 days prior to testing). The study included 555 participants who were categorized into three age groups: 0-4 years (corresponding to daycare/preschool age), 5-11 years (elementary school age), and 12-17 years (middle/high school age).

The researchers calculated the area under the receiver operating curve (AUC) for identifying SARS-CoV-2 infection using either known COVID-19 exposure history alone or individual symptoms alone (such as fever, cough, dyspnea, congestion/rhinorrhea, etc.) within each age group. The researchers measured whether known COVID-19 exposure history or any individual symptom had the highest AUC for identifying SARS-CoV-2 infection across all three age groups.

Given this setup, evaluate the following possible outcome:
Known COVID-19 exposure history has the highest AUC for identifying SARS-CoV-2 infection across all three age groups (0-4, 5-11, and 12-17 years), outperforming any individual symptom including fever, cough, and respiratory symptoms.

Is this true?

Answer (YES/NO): YES